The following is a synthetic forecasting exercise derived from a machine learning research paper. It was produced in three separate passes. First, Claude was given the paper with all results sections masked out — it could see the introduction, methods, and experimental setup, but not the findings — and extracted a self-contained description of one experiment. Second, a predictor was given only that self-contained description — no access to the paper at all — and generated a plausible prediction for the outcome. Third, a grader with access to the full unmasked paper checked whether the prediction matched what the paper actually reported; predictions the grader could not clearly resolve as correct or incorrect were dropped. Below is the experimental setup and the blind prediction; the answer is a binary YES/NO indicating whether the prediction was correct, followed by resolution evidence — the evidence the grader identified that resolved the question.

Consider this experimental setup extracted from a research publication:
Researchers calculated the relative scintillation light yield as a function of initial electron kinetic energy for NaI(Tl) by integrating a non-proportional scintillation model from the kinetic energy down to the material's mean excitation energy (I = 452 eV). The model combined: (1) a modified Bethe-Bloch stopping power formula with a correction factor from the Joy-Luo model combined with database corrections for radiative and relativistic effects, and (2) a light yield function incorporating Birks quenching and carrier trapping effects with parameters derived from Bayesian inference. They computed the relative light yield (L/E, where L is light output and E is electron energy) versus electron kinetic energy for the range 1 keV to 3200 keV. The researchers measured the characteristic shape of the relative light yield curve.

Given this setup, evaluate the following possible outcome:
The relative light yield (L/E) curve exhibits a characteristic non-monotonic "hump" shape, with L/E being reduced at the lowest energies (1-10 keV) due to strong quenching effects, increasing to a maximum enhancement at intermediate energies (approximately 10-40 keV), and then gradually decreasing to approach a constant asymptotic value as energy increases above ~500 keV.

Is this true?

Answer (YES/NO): YES